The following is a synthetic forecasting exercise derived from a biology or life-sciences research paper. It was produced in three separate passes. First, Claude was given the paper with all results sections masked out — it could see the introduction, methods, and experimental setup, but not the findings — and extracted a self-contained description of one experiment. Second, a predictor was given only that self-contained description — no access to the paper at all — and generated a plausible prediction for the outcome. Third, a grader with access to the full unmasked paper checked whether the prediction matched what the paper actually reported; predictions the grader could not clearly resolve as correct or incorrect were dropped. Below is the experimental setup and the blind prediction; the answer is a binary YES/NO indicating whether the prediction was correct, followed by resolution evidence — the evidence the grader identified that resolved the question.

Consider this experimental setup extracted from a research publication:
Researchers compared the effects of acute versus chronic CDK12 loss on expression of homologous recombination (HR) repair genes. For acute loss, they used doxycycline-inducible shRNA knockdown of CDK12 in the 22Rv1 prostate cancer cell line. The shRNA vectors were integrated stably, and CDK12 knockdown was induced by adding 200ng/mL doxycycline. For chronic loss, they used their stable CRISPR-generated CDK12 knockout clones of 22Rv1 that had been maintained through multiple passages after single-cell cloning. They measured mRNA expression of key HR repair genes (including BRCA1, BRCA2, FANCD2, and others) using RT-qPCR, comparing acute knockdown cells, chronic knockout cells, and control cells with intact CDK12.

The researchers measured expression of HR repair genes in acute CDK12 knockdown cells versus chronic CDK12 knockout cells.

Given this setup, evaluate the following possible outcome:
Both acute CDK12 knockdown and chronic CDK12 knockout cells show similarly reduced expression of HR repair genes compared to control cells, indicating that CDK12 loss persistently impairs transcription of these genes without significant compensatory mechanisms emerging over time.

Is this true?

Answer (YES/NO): NO